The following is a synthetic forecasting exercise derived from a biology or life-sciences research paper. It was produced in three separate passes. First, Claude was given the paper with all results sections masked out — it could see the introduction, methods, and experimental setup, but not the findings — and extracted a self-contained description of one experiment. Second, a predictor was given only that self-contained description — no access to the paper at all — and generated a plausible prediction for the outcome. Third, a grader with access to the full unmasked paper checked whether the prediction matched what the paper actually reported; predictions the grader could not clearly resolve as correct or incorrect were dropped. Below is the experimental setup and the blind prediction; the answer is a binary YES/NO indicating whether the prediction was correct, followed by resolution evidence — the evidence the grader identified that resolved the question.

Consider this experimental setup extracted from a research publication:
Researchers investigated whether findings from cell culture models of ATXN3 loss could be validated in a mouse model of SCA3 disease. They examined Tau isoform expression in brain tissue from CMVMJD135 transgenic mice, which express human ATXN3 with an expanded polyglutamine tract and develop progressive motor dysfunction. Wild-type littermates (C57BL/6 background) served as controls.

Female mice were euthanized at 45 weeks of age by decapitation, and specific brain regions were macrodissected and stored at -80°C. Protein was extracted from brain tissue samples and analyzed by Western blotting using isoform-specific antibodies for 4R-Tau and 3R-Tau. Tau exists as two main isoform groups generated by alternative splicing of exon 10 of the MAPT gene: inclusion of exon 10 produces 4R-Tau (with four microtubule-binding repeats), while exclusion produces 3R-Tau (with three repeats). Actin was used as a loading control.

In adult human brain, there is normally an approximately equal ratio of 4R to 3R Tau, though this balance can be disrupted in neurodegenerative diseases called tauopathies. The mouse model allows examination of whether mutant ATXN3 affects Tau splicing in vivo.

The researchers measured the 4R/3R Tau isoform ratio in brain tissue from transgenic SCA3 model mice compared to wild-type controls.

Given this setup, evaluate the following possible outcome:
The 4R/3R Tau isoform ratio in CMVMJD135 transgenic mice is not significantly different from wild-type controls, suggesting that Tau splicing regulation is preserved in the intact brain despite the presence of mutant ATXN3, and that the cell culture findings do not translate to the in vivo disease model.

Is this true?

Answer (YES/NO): NO